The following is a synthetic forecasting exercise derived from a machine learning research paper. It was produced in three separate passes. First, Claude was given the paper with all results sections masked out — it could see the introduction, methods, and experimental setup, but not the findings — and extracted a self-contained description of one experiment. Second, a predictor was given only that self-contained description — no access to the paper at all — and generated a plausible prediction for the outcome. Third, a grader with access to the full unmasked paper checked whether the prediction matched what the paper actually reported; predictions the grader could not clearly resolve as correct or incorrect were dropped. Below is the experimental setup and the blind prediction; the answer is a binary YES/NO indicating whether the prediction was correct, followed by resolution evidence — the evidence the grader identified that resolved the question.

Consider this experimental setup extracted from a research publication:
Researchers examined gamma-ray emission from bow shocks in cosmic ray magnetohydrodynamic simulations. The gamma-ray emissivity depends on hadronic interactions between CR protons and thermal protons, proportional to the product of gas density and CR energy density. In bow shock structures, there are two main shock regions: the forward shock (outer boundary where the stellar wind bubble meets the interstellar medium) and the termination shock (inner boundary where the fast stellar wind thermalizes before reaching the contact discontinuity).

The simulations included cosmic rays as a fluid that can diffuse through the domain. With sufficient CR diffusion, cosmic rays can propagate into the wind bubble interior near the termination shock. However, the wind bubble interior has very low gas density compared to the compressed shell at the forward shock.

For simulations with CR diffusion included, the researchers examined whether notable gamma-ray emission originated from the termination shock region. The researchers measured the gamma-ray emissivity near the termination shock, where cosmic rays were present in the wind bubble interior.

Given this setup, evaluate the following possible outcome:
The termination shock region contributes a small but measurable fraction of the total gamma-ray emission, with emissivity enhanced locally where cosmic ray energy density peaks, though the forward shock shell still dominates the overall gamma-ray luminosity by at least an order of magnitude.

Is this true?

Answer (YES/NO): NO